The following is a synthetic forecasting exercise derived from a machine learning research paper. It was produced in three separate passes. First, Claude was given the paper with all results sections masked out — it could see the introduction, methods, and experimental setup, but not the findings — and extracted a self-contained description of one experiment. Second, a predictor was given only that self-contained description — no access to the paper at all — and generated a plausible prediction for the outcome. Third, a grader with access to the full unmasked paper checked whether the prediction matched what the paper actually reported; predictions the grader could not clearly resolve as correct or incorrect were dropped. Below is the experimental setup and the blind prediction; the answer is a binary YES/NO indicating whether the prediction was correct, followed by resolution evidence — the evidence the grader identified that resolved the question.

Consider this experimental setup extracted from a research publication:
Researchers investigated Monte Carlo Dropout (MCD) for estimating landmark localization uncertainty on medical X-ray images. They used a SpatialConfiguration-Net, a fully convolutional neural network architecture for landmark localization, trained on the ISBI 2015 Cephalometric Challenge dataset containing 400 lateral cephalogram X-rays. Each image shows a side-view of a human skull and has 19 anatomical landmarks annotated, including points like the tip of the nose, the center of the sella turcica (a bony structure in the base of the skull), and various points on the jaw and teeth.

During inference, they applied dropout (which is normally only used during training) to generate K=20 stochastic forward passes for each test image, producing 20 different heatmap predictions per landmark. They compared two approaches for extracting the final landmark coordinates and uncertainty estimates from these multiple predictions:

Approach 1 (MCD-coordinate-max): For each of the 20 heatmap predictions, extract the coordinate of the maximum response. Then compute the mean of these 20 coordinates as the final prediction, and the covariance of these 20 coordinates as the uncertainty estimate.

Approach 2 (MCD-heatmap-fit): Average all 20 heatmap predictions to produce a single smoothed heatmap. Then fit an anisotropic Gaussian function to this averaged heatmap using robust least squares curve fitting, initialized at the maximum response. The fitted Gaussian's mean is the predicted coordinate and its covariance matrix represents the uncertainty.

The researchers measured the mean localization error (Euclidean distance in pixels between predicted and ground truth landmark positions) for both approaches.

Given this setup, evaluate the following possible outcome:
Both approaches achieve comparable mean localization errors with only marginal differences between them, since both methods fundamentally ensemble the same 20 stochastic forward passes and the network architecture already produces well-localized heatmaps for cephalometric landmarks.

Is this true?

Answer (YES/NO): YES